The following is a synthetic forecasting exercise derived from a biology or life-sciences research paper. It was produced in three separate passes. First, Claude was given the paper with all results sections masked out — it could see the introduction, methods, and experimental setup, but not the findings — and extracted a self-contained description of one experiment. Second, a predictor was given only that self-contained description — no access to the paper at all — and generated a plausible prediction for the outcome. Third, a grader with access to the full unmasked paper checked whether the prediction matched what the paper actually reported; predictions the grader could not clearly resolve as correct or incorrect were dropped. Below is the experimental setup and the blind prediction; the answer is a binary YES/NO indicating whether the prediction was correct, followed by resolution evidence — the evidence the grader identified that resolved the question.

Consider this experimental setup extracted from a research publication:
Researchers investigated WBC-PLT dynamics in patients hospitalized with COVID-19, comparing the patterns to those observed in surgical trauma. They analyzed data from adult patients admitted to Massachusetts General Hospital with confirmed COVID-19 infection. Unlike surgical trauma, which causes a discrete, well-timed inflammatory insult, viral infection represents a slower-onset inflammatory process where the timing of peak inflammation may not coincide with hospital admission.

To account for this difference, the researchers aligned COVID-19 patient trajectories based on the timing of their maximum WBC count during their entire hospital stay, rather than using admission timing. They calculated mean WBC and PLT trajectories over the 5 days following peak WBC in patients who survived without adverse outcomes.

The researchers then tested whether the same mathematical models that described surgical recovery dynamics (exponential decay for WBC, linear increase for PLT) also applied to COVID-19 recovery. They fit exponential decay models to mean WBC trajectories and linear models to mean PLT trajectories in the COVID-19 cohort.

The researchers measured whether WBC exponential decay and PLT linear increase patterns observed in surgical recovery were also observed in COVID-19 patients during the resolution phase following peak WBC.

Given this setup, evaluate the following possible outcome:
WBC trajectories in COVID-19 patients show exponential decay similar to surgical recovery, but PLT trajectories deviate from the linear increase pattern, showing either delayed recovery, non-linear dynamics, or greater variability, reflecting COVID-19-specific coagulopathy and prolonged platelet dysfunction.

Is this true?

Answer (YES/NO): NO